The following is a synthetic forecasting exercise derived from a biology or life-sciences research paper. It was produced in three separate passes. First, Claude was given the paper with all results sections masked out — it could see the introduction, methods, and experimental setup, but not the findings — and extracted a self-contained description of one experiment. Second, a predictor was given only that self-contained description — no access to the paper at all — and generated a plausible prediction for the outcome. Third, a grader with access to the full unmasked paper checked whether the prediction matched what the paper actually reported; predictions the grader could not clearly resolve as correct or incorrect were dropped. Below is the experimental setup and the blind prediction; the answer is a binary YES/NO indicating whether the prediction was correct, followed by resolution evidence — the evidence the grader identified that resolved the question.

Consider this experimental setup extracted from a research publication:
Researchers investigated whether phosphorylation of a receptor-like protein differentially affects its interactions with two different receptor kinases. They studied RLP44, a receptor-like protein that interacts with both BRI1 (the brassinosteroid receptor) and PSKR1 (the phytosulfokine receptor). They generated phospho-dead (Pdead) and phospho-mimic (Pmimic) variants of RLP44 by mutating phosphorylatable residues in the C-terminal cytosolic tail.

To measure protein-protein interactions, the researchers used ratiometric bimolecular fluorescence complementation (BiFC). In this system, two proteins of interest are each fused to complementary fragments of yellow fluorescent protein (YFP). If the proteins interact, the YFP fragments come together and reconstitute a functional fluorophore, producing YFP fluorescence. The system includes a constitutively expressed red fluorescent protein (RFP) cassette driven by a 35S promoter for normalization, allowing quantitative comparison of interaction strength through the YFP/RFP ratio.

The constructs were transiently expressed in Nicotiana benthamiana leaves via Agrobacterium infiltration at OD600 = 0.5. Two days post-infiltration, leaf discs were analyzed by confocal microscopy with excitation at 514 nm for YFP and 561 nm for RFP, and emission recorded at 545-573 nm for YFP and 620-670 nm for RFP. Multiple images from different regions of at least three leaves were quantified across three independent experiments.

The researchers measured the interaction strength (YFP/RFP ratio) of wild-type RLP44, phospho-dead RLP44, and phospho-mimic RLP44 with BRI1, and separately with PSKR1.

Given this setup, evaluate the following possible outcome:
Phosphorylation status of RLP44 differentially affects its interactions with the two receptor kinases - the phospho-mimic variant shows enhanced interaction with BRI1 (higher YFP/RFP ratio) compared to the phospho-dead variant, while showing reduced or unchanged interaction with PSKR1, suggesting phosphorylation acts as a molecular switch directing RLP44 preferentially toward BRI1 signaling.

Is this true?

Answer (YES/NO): YES